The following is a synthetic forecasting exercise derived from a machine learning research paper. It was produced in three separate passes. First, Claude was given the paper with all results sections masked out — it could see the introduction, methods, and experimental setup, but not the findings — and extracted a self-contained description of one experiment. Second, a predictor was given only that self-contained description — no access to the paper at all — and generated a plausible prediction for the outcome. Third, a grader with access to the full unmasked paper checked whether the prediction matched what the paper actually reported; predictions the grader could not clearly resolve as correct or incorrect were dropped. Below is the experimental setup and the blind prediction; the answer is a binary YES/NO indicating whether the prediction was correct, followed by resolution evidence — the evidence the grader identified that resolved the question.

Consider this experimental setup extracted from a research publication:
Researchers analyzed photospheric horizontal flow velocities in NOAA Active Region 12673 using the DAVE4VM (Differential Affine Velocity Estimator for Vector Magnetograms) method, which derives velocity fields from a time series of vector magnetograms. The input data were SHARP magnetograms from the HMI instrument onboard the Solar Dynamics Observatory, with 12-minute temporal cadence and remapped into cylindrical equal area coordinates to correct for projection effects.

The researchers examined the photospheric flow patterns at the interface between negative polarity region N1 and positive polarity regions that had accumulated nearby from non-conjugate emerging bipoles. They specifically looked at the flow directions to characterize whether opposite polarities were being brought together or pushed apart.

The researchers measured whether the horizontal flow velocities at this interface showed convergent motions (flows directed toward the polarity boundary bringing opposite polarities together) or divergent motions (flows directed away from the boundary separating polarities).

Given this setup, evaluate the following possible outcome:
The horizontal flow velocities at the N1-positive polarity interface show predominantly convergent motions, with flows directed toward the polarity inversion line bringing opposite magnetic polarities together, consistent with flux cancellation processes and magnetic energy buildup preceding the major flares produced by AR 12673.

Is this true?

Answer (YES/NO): NO